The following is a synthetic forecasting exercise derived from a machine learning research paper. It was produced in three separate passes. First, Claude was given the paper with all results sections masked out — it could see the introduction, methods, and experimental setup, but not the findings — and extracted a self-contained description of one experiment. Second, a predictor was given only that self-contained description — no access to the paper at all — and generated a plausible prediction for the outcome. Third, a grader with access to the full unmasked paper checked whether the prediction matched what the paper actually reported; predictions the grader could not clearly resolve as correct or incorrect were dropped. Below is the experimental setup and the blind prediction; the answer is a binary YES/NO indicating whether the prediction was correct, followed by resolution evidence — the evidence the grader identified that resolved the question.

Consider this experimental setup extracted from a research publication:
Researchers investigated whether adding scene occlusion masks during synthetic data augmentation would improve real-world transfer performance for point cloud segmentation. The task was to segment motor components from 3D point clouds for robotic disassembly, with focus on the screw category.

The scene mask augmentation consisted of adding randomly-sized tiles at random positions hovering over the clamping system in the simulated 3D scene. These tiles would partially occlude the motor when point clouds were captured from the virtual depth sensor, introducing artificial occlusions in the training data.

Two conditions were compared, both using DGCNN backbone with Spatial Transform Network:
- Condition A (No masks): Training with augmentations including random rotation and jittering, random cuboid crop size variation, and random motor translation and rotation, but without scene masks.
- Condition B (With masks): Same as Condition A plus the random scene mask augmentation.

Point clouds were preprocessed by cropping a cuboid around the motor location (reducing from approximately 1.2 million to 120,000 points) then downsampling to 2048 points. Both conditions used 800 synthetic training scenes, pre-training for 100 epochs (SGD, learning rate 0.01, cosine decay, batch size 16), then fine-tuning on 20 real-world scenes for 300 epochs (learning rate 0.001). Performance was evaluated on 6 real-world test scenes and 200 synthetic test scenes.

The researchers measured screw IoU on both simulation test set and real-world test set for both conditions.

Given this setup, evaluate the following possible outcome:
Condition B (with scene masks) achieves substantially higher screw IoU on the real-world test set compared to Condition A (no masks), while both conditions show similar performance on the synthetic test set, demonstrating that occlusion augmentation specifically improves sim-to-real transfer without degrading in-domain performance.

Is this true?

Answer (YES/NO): NO